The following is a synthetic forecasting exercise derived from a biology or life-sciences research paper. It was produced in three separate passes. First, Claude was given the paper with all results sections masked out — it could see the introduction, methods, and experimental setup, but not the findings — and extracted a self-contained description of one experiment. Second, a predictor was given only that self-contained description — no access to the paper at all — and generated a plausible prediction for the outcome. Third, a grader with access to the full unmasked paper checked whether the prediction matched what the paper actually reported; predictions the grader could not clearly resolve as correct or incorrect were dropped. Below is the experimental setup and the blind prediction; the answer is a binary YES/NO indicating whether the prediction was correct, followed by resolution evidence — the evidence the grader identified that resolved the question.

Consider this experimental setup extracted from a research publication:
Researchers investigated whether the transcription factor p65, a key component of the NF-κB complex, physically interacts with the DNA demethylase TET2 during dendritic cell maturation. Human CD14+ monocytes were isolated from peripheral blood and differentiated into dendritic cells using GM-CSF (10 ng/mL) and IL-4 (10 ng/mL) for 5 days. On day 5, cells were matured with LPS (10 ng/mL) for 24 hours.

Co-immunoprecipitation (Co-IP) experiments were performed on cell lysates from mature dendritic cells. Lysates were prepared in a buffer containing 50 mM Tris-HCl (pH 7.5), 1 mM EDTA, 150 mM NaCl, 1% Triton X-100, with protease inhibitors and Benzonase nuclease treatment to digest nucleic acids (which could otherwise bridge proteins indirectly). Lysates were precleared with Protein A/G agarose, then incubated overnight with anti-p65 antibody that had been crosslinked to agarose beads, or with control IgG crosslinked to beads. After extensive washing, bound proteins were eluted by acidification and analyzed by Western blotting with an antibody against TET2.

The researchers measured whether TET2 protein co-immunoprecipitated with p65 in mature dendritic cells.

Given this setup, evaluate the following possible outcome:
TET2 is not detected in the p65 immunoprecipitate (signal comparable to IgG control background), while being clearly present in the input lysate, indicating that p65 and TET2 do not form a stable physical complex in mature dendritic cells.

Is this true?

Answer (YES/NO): NO